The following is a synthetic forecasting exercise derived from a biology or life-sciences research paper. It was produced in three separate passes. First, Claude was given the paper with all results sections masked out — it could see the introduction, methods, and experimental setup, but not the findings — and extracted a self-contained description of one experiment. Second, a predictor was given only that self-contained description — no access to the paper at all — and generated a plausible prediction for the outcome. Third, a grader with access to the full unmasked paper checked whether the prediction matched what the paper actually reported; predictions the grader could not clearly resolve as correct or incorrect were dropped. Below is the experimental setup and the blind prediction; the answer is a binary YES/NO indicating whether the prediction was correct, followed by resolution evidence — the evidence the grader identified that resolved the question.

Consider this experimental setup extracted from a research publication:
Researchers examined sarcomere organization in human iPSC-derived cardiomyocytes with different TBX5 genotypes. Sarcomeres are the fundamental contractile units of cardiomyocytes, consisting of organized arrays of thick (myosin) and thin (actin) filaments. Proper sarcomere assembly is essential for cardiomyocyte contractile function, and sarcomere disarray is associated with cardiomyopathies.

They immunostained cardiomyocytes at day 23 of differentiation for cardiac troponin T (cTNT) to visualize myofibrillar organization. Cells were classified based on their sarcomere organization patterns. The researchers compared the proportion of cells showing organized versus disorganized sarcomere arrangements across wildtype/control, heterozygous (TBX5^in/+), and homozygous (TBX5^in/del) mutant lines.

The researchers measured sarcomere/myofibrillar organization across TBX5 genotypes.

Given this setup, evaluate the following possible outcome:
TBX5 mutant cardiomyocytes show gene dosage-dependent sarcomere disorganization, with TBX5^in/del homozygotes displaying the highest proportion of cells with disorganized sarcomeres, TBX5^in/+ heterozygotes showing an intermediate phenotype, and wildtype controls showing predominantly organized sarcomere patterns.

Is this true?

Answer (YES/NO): YES